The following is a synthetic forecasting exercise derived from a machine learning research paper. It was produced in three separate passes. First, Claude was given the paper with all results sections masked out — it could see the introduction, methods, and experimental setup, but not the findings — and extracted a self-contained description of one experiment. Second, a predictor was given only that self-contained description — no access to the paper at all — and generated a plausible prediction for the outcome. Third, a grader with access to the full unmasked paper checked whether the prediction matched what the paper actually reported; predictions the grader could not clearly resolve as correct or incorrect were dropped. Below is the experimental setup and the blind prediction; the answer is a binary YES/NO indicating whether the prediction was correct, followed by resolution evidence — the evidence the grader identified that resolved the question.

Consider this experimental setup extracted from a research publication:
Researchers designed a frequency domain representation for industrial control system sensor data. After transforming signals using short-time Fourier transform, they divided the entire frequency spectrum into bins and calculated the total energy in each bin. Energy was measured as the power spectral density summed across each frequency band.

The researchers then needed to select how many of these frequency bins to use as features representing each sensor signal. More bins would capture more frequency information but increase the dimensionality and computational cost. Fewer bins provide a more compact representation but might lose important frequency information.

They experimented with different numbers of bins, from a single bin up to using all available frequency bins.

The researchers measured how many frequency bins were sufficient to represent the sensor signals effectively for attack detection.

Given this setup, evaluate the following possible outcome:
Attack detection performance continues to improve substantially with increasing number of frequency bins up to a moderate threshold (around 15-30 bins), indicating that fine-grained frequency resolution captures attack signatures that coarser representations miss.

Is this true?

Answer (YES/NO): NO